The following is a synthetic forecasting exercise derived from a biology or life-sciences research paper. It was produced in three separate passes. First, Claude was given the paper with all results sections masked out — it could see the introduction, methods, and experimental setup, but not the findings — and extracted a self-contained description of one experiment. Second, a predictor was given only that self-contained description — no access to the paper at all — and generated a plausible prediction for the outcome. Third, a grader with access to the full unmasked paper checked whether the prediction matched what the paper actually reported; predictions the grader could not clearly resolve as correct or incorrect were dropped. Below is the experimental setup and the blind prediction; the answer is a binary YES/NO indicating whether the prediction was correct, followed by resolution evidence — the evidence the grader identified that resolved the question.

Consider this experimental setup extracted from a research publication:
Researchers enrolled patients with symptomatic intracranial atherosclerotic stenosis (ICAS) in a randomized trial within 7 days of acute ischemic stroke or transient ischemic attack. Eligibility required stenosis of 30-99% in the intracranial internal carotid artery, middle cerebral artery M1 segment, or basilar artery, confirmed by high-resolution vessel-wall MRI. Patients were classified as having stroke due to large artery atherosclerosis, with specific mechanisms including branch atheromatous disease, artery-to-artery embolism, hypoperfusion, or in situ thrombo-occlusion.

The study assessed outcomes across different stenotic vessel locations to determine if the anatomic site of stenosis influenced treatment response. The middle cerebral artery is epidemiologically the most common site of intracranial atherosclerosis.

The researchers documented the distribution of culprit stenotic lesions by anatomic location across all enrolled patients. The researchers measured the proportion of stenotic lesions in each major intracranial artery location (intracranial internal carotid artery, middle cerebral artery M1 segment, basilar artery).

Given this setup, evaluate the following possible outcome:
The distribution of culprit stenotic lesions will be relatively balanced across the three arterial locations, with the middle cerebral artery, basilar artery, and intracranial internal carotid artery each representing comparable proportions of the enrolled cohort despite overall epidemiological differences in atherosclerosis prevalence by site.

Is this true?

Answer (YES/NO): NO